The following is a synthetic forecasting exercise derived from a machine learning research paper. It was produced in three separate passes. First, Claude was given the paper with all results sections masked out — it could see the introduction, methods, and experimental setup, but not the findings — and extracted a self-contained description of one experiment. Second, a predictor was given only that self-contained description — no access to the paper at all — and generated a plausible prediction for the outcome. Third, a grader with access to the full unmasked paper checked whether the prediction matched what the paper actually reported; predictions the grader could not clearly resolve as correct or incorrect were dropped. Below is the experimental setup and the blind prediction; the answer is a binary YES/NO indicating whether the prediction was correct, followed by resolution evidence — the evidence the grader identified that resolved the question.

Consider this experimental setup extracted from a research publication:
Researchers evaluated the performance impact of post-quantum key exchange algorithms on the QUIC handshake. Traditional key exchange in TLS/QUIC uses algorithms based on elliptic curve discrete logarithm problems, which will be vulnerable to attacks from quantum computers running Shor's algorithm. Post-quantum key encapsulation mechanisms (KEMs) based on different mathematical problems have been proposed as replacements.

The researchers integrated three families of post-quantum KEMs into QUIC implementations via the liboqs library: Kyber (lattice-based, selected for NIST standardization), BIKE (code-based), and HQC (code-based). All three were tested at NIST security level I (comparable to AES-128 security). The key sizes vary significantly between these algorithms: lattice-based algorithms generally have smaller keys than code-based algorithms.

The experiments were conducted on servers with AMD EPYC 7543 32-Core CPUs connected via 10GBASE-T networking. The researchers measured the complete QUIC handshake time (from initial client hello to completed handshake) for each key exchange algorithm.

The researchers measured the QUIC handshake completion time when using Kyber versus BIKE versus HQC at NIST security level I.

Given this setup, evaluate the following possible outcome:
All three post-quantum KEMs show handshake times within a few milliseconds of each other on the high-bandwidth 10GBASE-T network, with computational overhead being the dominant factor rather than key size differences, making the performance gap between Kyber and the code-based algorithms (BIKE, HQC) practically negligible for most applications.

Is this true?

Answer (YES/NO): NO